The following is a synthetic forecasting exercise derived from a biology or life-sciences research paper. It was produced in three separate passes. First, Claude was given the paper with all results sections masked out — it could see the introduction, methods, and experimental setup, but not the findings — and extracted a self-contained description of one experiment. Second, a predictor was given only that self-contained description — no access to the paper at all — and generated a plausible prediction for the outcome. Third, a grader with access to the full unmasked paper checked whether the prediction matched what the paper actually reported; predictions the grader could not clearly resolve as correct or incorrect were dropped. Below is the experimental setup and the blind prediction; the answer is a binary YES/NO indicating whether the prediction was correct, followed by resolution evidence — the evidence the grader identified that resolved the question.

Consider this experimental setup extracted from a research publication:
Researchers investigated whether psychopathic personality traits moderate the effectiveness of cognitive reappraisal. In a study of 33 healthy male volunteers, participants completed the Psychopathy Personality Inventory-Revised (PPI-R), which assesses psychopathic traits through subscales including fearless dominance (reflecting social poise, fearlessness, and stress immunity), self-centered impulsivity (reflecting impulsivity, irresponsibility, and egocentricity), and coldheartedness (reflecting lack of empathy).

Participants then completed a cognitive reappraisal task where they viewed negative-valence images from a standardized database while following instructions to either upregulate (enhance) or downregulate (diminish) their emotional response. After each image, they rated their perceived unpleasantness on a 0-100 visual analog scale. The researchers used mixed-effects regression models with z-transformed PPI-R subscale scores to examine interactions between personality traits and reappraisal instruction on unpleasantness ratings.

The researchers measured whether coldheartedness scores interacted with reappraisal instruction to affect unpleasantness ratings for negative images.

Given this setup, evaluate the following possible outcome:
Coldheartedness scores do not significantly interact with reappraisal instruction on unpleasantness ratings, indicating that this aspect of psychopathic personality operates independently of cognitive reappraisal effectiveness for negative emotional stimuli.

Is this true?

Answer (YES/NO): YES